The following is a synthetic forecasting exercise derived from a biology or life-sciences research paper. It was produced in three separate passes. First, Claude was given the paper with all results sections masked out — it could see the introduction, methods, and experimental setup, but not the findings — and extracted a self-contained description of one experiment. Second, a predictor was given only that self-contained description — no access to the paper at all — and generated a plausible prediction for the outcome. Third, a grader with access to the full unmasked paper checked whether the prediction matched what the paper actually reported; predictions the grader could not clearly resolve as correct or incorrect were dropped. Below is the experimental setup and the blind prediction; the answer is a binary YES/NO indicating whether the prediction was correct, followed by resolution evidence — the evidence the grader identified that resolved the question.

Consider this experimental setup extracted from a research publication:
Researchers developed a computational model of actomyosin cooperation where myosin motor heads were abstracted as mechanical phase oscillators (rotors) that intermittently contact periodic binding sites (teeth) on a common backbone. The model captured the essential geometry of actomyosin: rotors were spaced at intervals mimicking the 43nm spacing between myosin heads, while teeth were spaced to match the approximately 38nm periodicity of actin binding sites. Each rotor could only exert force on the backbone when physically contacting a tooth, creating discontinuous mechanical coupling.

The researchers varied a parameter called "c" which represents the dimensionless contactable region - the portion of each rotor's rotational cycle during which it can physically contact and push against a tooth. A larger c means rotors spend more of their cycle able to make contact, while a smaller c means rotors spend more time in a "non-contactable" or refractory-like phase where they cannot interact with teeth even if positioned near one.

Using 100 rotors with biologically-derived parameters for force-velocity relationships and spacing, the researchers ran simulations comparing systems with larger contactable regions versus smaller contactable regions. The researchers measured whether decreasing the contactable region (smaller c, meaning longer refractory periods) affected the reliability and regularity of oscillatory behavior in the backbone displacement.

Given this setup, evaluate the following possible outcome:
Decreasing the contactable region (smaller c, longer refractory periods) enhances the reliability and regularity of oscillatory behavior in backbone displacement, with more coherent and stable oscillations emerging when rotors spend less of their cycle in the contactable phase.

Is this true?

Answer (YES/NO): YES